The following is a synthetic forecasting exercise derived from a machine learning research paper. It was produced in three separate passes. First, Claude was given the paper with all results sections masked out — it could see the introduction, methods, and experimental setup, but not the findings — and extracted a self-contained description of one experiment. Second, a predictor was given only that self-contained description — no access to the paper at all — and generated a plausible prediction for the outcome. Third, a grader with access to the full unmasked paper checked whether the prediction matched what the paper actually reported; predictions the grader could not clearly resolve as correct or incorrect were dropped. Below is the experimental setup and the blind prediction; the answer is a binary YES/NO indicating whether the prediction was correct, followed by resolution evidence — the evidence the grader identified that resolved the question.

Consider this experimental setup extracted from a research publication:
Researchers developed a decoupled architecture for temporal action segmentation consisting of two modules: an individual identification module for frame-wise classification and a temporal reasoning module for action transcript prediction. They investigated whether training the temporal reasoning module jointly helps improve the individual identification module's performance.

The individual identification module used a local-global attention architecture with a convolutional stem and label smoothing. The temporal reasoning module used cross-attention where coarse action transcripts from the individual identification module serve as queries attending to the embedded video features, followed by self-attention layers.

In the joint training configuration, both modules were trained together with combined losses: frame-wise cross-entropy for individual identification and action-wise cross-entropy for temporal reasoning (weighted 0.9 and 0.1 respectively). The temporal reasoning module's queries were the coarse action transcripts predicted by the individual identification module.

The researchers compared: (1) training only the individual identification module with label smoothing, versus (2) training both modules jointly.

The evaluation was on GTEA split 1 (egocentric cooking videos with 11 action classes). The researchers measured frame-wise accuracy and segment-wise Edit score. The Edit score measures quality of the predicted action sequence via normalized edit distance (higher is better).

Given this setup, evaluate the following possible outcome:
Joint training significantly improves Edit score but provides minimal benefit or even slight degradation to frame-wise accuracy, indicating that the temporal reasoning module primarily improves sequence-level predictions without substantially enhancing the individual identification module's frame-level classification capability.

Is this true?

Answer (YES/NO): NO